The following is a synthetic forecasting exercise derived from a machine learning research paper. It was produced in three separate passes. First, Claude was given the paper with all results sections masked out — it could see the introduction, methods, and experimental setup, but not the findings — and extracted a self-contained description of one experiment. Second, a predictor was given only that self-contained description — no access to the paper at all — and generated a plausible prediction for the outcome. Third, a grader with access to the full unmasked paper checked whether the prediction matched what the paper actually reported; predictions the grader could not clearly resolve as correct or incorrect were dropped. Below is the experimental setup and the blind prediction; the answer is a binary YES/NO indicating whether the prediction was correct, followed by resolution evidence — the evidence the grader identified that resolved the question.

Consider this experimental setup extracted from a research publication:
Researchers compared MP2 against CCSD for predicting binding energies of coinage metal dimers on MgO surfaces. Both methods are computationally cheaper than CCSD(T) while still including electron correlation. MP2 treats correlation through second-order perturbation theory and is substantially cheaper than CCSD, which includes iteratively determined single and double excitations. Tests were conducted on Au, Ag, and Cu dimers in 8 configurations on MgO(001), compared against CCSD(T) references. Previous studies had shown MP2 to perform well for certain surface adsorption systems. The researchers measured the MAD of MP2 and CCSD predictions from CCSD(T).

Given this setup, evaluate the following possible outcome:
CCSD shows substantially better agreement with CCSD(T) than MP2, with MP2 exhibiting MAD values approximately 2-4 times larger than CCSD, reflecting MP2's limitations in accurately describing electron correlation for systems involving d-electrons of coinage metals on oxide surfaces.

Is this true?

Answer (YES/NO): NO